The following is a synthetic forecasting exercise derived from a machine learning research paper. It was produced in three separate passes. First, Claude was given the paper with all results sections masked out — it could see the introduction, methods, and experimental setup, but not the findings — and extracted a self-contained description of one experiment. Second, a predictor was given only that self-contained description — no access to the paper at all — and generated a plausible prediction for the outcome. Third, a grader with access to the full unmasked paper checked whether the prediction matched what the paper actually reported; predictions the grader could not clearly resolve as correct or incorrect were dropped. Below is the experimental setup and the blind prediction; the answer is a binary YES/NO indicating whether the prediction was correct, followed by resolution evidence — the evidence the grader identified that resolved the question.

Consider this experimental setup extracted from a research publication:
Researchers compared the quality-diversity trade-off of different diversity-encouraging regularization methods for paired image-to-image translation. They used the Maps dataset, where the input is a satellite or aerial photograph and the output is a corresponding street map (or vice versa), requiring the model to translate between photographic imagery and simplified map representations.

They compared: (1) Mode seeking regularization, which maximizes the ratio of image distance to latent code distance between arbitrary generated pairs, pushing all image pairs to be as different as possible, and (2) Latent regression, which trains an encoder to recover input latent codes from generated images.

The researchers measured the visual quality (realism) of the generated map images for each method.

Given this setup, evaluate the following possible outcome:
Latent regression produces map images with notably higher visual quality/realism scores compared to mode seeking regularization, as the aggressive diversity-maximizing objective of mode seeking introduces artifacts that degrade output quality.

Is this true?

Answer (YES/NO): YES